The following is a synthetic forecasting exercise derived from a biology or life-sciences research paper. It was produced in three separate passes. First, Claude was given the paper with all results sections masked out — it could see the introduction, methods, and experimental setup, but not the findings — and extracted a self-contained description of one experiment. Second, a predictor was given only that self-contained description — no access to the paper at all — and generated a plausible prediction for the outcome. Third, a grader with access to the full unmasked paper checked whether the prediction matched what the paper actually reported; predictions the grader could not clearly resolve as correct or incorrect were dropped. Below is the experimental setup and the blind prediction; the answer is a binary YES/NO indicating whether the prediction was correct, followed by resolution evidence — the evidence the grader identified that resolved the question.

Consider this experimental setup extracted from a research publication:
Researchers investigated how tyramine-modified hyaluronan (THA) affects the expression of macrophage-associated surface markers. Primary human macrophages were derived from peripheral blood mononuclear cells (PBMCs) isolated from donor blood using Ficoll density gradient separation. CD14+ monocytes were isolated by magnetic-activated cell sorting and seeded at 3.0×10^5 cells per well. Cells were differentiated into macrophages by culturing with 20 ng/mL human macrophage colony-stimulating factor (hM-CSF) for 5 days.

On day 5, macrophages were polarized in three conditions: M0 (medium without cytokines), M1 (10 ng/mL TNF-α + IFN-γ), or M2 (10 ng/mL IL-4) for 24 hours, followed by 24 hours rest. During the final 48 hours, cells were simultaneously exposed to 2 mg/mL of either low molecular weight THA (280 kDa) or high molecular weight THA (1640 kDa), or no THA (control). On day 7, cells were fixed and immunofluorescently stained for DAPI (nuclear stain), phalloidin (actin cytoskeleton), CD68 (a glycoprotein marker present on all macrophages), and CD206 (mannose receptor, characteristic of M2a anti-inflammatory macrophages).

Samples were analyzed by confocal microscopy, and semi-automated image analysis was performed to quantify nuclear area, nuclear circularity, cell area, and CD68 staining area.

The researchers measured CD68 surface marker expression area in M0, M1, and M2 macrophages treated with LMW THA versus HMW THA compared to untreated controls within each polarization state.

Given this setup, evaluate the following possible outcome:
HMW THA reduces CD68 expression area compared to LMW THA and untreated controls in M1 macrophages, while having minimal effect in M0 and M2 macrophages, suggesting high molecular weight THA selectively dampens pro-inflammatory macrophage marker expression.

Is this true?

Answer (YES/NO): NO